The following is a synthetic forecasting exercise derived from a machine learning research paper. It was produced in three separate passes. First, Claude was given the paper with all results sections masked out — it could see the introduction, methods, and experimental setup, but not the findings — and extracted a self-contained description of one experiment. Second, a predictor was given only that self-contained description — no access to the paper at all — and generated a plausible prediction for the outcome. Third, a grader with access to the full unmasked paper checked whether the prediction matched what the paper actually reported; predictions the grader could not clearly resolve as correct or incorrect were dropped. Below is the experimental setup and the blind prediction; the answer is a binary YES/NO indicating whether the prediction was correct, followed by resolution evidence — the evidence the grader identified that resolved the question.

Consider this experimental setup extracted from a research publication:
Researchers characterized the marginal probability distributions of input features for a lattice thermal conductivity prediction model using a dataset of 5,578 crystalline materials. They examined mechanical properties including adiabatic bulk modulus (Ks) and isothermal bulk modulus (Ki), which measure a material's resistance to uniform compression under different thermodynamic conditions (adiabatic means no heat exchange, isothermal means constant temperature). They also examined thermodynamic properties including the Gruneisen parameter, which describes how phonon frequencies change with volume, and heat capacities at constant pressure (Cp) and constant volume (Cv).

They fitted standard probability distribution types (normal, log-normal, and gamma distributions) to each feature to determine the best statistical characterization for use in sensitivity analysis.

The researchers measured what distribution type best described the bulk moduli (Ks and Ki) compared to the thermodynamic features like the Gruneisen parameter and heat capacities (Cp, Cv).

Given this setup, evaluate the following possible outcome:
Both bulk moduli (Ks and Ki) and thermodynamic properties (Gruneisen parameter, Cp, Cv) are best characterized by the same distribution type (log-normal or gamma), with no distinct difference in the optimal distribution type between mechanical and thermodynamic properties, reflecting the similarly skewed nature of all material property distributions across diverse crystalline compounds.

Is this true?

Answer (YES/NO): NO